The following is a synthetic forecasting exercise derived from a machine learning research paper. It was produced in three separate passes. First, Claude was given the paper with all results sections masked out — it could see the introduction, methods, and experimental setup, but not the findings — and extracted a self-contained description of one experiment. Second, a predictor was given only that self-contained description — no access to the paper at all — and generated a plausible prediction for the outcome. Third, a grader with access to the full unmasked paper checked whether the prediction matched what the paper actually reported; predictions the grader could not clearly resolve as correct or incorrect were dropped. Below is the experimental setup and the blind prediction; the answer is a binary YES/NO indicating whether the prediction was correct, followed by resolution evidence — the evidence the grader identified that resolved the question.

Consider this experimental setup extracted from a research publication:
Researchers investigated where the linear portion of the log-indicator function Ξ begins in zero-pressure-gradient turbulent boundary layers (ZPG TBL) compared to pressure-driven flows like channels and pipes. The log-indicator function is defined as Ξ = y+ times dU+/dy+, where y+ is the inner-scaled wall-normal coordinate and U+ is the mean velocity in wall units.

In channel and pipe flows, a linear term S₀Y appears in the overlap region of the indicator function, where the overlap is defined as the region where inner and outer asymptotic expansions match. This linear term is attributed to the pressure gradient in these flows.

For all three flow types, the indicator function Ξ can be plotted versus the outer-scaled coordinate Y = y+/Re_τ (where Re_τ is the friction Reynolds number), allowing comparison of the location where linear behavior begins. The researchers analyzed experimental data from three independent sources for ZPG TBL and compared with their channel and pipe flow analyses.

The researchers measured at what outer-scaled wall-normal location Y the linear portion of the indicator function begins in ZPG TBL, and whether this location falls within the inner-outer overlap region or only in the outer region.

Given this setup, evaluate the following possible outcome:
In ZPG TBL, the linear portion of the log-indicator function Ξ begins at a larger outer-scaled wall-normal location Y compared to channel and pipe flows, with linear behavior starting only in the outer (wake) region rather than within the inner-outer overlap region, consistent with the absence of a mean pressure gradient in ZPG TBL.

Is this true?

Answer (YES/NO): NO